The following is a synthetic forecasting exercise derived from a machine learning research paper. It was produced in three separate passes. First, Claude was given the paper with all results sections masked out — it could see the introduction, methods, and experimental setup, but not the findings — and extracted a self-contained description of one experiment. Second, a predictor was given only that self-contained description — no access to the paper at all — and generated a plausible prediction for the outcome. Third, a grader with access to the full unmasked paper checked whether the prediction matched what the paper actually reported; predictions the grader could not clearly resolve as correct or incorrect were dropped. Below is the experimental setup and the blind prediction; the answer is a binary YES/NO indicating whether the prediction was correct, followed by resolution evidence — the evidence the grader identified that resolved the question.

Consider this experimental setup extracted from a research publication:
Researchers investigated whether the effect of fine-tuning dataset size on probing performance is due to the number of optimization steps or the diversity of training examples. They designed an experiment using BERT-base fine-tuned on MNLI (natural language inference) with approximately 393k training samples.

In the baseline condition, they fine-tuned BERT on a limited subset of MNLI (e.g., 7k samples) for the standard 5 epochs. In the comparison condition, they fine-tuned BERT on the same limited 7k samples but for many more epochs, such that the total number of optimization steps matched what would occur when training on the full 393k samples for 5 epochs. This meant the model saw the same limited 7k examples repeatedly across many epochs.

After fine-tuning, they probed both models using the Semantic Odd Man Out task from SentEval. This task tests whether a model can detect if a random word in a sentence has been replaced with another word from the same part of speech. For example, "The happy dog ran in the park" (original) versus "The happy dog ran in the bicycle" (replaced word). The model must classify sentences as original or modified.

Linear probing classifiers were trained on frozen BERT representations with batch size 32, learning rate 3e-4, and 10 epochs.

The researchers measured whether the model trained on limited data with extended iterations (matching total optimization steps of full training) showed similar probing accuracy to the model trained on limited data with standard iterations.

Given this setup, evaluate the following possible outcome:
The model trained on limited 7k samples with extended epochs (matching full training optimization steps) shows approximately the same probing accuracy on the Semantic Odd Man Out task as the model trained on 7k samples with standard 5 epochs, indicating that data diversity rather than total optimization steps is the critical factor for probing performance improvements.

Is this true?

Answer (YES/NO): NO